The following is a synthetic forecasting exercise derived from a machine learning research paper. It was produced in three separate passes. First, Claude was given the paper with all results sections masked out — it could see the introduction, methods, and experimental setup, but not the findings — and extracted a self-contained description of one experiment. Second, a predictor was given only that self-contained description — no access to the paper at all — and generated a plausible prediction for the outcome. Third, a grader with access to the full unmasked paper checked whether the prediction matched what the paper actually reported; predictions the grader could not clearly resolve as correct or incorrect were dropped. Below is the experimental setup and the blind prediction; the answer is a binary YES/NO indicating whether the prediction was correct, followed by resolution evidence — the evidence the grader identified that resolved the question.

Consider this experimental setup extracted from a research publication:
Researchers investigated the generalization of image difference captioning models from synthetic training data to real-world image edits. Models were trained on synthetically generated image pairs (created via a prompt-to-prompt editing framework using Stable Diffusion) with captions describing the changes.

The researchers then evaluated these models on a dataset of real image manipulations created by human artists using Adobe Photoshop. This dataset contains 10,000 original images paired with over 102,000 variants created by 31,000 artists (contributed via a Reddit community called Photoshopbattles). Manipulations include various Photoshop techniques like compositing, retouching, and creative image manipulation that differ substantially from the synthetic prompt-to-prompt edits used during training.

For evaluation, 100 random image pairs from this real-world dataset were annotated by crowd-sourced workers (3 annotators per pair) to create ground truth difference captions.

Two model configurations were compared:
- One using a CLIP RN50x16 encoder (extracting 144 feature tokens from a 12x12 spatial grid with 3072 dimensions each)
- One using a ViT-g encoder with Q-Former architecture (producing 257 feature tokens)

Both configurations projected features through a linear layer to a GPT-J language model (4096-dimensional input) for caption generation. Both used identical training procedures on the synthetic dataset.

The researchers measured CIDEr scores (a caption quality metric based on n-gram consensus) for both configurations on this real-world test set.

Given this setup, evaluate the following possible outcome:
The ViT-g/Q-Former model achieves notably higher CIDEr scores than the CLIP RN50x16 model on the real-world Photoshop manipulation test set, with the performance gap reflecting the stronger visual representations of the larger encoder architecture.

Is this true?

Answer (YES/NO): NO